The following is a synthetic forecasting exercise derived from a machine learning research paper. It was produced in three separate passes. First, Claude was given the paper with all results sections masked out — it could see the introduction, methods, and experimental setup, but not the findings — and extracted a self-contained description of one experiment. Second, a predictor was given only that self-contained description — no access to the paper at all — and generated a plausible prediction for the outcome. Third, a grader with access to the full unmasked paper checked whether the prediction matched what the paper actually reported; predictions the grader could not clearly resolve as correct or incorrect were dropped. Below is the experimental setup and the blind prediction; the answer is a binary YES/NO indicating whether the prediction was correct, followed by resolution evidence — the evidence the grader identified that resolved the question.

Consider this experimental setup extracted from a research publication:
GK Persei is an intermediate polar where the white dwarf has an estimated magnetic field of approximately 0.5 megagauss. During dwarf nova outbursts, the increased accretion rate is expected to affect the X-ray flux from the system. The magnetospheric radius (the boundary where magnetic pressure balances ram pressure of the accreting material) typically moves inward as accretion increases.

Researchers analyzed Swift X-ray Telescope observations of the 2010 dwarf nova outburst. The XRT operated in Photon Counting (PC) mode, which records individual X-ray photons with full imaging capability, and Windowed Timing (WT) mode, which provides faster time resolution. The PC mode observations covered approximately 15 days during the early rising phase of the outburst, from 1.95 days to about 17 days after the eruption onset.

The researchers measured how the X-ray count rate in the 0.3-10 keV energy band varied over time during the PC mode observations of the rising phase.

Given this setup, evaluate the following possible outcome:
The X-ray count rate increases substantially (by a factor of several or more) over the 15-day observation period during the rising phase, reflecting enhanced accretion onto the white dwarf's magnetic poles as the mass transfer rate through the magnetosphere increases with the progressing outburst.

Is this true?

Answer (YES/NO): NO